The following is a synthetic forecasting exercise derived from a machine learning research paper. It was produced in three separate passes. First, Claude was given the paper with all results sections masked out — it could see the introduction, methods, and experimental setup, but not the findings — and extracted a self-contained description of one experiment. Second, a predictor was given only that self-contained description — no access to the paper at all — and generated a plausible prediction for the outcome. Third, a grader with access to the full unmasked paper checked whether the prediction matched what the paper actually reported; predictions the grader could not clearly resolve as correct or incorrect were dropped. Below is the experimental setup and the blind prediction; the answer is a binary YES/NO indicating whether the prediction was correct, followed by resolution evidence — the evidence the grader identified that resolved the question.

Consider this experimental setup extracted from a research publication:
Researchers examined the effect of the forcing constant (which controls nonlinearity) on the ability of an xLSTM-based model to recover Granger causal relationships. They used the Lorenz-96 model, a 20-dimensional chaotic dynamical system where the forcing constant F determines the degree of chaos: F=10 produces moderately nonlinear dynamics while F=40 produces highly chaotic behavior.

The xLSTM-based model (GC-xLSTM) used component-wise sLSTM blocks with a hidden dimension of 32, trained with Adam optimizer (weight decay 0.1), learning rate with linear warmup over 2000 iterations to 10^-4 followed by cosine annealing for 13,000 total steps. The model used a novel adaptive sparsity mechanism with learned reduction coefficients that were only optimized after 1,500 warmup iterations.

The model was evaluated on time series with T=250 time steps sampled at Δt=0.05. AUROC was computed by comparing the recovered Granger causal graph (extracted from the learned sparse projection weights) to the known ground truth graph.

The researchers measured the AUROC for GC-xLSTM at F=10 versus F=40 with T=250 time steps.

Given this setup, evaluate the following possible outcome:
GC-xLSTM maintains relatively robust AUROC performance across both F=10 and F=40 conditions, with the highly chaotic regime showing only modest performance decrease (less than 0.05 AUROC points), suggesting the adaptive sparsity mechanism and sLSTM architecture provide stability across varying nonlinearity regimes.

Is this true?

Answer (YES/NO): NO